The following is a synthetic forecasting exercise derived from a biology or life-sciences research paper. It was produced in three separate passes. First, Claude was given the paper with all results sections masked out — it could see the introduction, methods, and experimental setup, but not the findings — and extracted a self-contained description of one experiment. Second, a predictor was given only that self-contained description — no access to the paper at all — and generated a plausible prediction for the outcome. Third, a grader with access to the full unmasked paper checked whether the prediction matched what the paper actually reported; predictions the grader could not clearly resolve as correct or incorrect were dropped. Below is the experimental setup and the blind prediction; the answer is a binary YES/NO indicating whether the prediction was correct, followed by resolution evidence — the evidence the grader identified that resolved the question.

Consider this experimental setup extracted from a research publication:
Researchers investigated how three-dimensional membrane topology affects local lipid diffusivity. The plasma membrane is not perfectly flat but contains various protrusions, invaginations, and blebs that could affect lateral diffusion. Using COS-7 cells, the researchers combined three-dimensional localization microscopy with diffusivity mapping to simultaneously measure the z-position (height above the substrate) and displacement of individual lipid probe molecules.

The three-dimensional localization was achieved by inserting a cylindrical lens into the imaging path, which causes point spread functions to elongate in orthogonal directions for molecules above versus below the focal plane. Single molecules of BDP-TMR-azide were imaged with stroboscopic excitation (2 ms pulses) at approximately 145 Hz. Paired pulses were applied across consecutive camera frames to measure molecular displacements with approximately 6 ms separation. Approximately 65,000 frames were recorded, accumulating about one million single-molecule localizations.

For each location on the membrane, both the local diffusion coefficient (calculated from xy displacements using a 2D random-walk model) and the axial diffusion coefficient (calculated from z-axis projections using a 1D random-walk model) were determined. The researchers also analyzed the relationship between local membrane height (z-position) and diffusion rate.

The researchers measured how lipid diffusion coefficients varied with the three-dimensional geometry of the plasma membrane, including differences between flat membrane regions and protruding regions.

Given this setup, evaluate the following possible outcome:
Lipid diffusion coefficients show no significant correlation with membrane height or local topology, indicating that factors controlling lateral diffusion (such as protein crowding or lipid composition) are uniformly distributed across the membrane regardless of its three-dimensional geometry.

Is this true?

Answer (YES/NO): NO